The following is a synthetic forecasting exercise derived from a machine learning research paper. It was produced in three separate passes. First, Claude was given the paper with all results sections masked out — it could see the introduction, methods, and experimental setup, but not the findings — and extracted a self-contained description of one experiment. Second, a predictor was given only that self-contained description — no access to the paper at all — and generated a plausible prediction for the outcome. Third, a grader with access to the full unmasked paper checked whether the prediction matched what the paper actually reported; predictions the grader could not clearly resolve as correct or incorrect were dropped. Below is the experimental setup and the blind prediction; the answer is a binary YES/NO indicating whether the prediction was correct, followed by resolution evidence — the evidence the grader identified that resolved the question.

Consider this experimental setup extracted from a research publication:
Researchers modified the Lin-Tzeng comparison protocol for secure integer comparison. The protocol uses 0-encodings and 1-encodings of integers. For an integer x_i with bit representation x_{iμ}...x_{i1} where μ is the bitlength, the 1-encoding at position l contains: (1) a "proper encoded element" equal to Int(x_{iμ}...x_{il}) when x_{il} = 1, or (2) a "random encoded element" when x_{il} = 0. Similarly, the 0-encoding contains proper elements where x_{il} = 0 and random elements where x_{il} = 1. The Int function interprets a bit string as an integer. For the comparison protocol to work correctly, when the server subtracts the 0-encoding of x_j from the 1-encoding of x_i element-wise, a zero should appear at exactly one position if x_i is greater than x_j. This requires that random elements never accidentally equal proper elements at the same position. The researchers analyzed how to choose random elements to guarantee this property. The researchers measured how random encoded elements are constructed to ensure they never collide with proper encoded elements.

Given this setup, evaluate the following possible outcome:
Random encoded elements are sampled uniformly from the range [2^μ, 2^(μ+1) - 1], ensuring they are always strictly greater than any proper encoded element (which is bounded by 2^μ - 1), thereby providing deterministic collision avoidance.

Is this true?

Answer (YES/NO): NO